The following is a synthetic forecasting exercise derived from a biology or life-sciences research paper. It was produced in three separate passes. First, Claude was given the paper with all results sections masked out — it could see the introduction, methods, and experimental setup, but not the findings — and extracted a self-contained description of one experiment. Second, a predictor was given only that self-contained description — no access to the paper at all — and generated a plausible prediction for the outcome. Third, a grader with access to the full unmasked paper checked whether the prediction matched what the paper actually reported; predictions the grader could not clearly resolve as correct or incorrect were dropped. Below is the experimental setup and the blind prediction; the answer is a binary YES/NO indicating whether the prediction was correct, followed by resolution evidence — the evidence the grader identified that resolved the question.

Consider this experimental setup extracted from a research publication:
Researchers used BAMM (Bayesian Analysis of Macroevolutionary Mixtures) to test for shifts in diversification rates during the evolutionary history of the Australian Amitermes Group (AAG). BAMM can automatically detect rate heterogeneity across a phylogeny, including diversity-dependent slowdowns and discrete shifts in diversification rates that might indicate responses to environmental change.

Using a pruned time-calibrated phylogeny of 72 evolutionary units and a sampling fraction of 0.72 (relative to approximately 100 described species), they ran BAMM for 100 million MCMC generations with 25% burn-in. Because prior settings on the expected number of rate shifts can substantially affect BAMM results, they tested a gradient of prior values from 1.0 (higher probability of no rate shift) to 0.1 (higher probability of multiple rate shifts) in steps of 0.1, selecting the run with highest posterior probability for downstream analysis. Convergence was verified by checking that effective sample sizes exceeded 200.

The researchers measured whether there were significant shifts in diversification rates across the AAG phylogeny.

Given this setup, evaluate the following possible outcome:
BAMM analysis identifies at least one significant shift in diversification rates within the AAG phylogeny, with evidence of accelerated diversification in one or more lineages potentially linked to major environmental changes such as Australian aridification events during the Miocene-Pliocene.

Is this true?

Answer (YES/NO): NO